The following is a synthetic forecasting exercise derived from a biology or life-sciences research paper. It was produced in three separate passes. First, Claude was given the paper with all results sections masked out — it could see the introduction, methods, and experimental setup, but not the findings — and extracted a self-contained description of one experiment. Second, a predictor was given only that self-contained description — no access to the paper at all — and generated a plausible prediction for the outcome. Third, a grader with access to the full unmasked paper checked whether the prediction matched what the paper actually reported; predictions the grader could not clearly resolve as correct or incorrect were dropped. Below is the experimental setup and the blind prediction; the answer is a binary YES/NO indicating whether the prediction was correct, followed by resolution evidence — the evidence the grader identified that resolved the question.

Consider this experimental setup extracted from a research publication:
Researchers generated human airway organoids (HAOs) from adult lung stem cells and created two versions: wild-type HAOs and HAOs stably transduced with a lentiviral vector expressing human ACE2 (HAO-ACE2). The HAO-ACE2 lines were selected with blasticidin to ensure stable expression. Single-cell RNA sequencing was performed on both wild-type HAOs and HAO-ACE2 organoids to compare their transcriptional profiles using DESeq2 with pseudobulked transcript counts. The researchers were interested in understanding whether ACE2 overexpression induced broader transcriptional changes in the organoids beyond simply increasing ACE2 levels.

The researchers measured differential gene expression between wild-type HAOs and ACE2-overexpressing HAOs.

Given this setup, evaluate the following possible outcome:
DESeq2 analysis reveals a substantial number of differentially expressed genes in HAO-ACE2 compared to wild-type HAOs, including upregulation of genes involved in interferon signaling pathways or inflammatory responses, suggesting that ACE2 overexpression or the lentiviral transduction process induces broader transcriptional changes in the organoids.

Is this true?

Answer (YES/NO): NO